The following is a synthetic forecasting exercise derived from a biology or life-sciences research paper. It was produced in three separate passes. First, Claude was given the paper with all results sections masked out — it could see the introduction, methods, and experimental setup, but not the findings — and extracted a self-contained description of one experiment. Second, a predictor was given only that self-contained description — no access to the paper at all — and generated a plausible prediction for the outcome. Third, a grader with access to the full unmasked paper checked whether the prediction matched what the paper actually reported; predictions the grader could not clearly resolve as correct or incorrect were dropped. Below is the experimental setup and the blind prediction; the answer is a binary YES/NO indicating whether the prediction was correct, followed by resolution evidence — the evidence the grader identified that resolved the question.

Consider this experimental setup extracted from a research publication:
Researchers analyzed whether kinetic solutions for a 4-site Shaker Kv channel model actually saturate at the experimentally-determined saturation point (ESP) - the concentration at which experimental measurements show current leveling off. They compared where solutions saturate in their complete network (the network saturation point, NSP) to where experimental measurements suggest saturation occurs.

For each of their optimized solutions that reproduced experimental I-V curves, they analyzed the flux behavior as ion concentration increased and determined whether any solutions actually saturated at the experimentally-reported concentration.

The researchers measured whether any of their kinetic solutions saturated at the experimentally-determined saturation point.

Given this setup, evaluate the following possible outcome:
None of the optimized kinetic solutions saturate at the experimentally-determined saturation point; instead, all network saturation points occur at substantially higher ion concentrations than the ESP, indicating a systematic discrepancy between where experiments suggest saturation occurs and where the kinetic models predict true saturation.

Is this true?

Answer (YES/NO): YES